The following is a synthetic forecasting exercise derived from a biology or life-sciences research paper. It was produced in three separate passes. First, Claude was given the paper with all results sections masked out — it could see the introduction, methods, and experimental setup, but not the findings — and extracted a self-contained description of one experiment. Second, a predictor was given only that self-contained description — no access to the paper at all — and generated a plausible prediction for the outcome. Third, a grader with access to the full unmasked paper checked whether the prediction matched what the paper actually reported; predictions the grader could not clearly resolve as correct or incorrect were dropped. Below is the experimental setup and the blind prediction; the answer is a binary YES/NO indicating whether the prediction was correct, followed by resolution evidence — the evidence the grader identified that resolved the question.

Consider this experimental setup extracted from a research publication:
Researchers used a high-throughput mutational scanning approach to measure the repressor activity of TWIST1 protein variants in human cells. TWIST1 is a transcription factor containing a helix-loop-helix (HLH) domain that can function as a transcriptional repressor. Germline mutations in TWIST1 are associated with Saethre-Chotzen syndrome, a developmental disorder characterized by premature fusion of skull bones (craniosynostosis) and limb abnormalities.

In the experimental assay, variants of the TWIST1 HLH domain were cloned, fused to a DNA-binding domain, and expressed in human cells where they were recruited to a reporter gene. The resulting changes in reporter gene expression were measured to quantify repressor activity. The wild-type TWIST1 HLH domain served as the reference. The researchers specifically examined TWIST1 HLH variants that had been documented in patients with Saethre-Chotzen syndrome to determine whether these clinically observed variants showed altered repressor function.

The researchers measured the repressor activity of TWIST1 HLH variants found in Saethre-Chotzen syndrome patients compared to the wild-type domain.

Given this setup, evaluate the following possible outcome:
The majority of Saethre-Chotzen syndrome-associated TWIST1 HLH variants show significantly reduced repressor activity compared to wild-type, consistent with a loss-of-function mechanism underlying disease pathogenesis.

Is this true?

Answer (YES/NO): NO